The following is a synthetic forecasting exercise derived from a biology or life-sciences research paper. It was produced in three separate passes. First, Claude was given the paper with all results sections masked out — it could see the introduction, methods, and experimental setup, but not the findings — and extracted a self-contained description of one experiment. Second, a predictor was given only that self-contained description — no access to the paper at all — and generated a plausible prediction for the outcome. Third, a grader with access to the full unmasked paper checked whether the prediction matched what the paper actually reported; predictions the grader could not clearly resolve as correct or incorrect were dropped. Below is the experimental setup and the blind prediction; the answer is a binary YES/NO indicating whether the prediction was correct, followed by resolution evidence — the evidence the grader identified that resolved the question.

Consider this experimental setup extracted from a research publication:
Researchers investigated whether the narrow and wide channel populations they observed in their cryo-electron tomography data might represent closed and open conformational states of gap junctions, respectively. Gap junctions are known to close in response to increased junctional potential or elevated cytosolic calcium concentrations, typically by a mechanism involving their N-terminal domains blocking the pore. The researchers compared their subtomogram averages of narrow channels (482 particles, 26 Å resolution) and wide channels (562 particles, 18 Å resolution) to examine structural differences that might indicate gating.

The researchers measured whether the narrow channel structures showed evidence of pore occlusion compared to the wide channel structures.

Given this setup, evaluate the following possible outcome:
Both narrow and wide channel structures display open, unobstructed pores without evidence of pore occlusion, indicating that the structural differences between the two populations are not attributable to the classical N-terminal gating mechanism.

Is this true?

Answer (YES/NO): NO